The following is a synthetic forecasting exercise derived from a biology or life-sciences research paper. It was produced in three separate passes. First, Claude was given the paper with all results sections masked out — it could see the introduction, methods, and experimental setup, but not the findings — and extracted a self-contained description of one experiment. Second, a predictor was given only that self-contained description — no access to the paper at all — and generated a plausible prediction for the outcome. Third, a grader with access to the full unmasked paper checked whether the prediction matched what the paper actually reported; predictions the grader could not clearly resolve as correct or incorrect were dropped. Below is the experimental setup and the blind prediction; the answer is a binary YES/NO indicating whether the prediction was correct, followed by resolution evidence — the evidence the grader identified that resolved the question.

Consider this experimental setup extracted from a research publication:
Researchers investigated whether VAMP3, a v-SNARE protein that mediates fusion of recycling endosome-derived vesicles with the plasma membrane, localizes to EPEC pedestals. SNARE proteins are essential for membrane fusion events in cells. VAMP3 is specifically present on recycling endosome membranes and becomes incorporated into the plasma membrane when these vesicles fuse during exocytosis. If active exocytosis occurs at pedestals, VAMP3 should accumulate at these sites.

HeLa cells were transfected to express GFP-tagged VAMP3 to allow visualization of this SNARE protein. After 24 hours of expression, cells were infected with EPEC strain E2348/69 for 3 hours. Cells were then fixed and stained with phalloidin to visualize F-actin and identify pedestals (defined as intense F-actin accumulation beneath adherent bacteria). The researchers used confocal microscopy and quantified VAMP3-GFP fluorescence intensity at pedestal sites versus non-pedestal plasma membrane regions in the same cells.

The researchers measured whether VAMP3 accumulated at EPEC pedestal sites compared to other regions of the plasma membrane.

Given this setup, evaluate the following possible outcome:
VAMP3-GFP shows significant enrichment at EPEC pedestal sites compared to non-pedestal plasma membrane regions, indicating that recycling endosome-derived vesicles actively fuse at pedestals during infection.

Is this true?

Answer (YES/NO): YES